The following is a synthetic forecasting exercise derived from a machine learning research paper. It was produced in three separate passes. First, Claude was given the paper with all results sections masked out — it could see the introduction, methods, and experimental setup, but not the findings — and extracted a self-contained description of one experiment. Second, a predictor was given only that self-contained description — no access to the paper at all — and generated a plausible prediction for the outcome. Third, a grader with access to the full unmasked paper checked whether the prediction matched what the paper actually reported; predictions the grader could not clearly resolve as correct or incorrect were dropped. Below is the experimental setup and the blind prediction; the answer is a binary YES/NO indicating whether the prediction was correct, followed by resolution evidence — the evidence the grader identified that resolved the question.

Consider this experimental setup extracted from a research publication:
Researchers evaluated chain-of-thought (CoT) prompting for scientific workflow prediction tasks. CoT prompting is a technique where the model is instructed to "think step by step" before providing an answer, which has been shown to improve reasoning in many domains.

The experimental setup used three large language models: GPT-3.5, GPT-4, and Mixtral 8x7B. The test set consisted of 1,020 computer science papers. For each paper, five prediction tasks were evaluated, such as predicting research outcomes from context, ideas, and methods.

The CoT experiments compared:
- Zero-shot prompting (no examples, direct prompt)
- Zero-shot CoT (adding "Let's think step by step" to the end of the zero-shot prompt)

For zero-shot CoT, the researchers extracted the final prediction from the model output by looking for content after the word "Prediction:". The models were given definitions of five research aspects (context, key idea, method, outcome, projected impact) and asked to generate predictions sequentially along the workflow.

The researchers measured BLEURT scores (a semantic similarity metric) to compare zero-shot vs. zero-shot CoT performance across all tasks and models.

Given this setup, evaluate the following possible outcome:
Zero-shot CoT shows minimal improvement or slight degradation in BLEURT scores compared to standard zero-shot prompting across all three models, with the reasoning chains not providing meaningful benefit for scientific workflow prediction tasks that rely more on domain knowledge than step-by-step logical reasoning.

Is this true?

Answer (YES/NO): YES